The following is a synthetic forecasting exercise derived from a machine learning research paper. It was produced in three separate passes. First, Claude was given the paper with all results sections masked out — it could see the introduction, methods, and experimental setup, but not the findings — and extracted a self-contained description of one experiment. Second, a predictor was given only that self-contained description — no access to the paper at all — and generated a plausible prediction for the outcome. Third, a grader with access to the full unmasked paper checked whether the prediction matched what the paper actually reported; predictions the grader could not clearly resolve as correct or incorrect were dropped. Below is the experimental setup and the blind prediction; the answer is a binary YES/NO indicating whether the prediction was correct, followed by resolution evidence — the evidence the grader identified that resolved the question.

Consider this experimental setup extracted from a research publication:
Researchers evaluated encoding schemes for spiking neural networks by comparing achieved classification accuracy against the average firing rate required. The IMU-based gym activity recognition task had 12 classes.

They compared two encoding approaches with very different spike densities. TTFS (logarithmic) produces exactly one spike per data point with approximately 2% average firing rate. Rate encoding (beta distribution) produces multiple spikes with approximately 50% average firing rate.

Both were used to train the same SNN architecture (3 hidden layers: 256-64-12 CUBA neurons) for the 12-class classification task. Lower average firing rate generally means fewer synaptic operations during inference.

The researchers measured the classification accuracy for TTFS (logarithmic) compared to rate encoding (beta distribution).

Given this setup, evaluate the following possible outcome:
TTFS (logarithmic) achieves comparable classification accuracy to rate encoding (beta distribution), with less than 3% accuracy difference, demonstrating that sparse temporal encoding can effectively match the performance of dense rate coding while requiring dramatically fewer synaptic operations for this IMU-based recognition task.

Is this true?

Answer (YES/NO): YES